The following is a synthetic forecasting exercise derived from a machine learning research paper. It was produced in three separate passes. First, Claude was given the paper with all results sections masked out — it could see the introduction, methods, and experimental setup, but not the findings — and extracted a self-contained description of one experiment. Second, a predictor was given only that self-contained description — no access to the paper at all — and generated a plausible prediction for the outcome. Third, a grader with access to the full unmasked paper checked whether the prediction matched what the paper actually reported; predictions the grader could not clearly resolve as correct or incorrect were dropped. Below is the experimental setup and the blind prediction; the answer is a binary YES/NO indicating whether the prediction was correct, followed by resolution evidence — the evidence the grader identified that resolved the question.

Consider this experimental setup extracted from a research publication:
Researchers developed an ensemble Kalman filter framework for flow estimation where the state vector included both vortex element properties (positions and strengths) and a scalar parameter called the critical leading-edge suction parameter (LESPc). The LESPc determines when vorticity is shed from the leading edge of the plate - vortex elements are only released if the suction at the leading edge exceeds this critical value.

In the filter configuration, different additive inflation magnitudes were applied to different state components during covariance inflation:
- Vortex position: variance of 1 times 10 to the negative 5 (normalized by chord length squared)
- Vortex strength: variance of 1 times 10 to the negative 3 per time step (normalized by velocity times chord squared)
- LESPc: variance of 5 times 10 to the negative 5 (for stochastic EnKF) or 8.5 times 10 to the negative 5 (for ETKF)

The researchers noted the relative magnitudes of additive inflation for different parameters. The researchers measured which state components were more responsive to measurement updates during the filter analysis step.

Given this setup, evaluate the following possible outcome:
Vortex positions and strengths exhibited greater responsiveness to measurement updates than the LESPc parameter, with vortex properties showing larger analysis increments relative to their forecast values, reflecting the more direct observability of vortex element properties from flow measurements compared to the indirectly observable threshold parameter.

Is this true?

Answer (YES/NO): NO